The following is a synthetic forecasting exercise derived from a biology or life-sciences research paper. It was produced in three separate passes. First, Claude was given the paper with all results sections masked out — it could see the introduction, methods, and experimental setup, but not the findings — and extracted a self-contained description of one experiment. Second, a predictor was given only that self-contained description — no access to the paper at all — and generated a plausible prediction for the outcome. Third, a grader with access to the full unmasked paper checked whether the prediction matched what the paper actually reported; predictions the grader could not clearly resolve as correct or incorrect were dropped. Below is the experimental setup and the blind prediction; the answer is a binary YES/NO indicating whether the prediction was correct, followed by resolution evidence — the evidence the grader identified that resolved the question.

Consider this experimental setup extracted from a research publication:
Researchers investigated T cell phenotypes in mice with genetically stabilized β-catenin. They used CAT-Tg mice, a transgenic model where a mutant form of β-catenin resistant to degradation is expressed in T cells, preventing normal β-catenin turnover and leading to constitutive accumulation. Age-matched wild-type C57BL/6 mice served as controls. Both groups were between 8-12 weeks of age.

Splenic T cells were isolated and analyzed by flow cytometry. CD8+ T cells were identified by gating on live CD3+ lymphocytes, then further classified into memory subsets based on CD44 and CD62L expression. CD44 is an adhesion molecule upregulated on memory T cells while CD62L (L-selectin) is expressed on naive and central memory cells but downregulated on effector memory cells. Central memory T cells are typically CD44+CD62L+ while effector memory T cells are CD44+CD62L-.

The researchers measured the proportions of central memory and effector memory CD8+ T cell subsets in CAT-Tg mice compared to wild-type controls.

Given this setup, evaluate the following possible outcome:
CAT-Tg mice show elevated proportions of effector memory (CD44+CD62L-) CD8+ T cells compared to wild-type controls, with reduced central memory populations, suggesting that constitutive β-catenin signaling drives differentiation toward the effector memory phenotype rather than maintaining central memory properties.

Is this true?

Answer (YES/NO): NO